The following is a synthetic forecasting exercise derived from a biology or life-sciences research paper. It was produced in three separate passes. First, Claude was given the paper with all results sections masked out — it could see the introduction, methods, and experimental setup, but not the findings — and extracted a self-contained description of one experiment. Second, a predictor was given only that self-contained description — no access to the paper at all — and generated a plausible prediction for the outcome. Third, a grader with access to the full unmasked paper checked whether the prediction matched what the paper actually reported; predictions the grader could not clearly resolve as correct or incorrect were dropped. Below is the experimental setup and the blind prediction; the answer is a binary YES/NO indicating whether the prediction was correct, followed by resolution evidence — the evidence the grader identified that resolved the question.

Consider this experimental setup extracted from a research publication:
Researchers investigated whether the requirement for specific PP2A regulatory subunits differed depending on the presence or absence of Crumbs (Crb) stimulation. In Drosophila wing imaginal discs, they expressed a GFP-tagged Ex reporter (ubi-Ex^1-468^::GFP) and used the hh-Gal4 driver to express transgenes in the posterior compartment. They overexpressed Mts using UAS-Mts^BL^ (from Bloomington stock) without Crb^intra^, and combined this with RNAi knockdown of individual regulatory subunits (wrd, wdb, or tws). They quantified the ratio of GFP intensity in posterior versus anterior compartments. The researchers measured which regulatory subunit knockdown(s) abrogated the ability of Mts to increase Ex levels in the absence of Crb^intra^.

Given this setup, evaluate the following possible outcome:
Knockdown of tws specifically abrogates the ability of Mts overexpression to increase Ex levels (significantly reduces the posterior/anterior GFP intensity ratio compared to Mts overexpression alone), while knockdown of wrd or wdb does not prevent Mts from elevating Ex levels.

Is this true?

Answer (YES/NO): NO